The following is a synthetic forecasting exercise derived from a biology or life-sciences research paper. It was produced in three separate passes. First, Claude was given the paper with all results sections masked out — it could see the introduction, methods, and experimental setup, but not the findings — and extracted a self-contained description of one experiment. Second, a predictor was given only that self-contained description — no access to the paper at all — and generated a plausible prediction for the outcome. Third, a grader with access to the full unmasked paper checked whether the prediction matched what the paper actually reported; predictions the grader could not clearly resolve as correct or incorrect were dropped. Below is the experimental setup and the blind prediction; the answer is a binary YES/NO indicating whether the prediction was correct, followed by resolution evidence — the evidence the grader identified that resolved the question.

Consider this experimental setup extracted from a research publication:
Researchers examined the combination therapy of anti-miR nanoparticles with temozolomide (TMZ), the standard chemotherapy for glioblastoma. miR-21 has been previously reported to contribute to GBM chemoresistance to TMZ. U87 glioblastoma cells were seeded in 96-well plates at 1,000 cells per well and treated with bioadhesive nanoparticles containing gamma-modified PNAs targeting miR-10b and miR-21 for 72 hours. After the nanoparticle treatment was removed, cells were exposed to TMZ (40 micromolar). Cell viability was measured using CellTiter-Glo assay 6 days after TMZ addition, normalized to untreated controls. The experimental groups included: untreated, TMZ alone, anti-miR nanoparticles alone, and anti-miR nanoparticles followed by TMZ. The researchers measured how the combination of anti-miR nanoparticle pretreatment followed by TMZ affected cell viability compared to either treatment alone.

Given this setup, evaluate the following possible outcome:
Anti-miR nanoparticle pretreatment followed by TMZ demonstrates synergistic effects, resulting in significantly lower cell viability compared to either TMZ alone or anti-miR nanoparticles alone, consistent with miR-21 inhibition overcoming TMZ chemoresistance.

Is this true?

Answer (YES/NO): YES